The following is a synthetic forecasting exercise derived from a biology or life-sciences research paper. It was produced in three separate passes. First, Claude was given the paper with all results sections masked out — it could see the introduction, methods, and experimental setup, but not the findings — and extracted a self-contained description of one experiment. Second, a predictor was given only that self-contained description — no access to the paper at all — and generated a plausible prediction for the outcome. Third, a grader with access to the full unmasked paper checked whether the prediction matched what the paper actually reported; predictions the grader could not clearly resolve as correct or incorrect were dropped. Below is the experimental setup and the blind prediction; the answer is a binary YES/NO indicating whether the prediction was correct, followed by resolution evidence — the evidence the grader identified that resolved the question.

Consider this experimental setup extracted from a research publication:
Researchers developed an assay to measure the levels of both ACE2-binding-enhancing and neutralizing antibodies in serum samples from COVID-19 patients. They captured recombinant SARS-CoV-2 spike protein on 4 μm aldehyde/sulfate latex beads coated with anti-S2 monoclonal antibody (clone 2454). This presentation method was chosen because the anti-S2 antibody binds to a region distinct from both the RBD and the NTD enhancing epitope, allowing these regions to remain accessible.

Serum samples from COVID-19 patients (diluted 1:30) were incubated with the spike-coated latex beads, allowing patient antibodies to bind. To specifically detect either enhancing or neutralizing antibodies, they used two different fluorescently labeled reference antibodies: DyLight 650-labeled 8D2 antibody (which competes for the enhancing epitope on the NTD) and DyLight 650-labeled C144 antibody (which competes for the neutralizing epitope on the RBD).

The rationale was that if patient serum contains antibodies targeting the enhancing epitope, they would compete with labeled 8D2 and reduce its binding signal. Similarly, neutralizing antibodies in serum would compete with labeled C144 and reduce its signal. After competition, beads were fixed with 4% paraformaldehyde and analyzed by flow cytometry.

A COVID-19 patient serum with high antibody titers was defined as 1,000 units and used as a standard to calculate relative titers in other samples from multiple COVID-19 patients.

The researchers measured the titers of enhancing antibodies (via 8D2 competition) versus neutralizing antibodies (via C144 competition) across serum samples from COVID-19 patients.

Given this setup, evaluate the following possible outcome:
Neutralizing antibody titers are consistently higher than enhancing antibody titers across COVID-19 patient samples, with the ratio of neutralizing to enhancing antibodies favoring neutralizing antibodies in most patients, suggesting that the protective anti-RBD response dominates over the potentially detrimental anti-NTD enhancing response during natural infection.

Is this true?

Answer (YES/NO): NO